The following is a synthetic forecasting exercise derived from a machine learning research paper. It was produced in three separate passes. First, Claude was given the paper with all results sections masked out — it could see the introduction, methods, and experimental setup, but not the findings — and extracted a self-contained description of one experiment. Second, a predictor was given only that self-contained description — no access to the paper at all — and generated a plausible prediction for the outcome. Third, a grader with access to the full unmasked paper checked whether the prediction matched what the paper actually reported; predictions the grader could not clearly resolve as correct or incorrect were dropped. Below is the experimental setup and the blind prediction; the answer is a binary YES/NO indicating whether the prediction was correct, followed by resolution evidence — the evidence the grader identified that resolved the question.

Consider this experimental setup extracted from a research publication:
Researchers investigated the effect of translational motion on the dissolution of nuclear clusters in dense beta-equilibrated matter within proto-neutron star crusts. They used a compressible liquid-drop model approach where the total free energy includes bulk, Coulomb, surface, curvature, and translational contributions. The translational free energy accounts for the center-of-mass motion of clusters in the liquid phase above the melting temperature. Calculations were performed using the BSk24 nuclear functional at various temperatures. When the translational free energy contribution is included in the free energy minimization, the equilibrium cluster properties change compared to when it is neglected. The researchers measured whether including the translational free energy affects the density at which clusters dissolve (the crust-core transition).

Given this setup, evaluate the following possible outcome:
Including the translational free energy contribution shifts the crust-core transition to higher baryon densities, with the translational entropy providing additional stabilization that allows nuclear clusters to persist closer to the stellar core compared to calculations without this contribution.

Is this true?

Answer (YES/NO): NO